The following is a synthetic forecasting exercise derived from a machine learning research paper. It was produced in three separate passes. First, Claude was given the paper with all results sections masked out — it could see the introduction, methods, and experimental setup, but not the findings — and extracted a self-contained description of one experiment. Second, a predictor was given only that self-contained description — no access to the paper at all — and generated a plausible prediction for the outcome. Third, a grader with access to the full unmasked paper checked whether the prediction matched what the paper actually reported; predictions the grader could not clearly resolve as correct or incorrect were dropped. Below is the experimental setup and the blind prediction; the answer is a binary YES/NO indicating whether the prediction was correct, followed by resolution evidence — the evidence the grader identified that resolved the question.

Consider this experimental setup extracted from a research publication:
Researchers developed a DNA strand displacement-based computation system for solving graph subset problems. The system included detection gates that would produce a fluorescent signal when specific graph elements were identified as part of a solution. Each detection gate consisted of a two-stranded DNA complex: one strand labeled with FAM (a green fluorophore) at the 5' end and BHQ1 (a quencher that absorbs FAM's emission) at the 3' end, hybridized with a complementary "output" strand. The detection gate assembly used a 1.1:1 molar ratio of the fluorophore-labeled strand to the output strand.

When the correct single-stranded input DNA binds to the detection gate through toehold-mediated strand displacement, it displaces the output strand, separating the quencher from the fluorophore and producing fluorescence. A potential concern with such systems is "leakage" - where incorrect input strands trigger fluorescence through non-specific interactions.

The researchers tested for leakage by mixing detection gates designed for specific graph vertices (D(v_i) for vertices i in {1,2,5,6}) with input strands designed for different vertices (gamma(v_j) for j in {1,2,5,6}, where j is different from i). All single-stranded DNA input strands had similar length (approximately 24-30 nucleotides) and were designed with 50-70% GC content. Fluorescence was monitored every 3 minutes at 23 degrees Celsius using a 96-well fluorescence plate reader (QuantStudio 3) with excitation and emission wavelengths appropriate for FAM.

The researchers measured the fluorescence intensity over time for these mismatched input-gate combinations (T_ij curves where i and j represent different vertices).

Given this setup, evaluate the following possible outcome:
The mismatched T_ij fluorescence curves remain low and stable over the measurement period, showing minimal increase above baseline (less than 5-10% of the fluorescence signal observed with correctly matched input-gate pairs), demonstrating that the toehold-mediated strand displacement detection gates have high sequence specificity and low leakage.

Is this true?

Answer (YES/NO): YES